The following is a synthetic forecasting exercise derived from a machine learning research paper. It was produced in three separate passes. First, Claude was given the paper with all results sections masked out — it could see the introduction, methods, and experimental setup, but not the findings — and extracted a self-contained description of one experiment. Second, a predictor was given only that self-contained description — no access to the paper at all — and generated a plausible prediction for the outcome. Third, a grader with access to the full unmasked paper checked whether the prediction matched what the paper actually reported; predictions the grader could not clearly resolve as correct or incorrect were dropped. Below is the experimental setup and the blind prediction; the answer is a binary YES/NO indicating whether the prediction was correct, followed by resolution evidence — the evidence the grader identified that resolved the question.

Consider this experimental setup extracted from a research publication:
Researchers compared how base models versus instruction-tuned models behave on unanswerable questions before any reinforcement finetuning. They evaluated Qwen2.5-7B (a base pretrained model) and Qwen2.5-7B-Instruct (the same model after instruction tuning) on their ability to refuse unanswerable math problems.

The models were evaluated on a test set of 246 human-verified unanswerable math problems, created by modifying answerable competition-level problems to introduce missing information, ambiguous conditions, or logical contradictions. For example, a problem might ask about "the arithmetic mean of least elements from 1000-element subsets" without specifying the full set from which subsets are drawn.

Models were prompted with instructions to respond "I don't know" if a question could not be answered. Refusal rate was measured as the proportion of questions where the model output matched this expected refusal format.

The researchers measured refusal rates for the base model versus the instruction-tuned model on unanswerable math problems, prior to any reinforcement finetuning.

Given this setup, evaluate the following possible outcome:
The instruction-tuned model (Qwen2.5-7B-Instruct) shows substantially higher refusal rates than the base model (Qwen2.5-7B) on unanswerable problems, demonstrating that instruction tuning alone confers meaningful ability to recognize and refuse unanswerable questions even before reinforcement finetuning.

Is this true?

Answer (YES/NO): NO